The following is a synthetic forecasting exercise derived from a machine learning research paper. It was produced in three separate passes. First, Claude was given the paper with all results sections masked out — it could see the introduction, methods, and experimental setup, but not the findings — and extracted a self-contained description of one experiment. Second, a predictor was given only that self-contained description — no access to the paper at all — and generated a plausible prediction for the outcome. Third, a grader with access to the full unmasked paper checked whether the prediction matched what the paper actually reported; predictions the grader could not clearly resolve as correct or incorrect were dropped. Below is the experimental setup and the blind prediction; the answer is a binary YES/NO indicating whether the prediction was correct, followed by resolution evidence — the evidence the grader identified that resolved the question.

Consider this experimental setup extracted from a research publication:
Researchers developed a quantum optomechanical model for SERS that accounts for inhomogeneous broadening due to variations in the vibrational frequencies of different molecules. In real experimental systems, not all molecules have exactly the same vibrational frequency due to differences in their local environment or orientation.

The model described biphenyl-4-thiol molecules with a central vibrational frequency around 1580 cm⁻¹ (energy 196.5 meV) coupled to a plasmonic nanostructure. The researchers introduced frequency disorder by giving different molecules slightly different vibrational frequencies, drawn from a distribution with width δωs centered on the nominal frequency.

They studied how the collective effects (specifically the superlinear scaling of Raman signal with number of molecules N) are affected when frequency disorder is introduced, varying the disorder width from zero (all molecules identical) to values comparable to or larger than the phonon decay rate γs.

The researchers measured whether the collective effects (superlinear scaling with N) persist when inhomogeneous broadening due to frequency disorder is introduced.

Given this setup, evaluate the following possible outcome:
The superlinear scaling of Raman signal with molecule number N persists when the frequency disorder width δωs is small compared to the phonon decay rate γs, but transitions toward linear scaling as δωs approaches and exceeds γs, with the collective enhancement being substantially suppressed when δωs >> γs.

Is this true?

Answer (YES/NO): NO